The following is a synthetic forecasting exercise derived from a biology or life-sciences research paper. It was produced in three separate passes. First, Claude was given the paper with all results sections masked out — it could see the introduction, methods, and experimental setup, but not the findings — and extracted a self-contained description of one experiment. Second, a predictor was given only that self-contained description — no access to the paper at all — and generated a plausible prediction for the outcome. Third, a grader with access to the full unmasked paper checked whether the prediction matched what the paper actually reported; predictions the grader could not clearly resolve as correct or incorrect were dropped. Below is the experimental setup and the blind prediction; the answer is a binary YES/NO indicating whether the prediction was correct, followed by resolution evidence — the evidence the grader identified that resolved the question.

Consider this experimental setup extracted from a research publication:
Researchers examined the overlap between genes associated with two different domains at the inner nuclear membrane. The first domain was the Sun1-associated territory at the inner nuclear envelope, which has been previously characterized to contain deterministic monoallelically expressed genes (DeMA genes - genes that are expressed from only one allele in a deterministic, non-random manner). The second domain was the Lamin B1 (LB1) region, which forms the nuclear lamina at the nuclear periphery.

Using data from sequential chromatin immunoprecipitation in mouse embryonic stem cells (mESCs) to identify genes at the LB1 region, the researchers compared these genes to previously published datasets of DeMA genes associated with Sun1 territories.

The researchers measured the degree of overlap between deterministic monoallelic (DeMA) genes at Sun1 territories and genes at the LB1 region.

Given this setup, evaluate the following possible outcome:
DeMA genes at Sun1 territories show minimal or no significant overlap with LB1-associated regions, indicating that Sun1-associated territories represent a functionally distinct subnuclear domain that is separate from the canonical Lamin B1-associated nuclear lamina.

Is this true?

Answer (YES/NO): YES